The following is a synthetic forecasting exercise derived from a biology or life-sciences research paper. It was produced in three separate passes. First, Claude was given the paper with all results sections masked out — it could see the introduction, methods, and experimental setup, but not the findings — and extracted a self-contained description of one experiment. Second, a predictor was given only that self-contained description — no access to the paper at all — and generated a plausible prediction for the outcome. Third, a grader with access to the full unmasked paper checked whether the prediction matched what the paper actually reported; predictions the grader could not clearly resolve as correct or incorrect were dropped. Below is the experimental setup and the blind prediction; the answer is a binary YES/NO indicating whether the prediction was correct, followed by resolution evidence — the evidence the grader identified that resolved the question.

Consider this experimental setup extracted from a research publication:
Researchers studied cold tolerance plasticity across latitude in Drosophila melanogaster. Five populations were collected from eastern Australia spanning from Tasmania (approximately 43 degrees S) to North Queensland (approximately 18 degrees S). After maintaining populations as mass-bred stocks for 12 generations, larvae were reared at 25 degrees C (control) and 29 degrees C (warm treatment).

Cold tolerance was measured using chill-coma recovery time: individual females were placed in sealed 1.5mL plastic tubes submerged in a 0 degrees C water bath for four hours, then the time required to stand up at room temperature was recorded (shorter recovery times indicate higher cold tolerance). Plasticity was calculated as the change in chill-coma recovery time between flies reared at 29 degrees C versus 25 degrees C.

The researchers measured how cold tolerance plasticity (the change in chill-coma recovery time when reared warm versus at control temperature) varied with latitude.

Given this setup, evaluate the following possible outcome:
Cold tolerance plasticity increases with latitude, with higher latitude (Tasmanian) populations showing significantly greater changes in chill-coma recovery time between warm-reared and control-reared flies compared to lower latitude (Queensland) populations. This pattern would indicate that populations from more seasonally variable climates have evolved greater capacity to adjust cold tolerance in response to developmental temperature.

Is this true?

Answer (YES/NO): NO